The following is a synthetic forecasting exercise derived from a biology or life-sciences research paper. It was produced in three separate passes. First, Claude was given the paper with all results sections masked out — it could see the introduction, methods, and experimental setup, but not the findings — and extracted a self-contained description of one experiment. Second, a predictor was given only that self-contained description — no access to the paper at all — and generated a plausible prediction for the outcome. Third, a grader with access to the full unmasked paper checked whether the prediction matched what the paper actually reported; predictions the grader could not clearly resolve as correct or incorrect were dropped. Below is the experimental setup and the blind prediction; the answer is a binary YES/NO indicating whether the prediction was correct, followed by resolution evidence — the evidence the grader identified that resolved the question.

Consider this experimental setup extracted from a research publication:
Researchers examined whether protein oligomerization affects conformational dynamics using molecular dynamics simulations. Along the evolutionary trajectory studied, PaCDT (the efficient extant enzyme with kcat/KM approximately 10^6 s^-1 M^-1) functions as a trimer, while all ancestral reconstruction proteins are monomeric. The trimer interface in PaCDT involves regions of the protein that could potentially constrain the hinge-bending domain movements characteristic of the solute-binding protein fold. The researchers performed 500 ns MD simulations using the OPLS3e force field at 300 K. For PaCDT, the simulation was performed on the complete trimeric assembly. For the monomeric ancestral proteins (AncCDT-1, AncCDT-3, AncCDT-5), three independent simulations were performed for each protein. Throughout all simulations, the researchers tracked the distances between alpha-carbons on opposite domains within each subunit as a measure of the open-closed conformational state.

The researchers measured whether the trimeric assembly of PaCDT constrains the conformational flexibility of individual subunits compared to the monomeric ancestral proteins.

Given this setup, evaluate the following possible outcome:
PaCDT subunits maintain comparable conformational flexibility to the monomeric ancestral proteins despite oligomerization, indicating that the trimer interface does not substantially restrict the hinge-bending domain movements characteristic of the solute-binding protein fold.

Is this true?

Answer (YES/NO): NO